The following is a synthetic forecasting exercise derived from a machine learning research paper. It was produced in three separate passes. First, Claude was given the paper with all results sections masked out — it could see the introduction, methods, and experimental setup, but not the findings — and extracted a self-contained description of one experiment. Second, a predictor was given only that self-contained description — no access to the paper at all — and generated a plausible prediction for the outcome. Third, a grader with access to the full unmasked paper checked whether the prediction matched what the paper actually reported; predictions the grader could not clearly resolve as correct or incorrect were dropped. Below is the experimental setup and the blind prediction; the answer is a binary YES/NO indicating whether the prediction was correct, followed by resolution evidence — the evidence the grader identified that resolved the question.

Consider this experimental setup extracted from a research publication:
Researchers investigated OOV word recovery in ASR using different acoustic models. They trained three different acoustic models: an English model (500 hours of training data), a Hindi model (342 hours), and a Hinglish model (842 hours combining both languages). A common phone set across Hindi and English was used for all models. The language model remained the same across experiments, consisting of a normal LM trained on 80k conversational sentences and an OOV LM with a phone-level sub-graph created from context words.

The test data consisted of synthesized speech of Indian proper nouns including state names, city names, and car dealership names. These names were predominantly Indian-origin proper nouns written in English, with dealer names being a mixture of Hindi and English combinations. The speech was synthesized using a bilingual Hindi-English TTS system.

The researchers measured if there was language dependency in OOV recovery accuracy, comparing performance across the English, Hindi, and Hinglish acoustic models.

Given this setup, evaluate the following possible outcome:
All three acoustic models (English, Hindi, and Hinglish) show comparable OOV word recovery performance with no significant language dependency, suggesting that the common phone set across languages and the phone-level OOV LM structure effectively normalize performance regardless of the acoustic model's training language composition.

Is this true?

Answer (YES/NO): NO